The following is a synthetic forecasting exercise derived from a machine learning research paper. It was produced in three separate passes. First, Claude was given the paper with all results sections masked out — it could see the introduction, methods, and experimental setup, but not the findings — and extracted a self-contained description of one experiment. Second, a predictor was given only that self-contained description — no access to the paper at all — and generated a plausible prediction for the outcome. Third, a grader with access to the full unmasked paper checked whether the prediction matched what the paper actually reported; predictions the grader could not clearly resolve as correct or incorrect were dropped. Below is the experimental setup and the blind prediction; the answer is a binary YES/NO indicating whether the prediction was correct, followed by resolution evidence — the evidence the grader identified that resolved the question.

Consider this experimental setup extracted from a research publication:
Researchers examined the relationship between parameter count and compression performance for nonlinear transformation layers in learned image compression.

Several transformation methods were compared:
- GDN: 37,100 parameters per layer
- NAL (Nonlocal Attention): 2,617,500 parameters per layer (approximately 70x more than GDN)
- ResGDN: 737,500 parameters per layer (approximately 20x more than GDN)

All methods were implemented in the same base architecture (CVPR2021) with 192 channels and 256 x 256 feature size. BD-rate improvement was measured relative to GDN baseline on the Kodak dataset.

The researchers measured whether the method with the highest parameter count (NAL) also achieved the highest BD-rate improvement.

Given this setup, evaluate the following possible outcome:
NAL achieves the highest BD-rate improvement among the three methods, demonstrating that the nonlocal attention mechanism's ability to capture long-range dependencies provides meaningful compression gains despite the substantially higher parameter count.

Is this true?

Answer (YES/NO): YES